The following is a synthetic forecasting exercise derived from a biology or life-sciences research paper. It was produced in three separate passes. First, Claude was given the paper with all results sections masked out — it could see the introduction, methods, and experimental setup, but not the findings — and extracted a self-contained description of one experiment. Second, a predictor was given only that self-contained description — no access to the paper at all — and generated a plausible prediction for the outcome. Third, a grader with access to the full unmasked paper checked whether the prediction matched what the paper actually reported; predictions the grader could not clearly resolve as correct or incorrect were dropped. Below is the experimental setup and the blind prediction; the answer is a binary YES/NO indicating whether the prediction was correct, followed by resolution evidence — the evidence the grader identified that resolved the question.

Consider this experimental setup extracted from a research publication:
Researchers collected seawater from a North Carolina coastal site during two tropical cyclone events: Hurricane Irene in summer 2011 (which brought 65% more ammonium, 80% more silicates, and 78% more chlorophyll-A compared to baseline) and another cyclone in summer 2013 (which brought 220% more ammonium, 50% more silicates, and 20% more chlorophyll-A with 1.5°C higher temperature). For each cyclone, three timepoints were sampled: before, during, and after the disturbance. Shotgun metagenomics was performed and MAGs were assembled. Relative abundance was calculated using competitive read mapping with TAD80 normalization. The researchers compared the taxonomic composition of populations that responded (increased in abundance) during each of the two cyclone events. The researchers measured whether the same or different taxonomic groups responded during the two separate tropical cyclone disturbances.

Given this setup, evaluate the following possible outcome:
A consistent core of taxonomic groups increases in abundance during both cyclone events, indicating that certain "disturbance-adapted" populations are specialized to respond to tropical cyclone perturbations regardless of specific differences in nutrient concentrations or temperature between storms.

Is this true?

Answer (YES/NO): NO